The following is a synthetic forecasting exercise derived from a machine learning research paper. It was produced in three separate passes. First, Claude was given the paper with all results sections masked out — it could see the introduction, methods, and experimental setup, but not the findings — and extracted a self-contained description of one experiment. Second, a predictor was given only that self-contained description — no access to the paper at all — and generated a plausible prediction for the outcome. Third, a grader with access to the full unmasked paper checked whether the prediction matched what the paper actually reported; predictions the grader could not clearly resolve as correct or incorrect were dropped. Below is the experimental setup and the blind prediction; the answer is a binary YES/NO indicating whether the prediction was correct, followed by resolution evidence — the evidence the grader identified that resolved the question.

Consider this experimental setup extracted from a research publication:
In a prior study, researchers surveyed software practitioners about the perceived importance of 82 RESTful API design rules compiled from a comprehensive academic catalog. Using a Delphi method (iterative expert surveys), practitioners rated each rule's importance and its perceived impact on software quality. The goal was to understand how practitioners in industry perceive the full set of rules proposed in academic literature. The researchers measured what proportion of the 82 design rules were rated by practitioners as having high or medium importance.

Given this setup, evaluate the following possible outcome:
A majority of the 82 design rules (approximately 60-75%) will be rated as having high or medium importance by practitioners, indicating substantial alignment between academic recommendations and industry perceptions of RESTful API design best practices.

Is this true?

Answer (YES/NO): NO